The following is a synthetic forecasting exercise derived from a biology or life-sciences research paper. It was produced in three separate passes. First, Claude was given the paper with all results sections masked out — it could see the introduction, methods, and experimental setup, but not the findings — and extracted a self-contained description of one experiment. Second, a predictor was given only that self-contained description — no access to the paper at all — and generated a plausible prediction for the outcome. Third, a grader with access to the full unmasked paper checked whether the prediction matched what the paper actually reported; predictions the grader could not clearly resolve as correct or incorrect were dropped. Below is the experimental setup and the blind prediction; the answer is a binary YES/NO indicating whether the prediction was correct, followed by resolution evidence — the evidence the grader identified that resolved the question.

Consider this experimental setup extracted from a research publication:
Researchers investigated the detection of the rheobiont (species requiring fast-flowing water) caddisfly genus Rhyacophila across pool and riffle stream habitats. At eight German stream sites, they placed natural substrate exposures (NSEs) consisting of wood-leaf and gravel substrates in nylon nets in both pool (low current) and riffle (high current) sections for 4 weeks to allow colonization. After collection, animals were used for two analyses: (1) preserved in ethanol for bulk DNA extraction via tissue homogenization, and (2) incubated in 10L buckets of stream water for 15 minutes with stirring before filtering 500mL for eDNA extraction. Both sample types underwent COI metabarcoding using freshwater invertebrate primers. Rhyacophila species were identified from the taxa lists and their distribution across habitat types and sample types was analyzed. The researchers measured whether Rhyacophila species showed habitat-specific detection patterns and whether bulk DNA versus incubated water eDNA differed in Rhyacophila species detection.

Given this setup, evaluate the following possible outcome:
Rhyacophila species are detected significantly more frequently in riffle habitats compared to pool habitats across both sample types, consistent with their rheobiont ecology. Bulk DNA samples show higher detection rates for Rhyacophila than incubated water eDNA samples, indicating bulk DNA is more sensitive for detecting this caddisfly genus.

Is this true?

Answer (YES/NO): NO